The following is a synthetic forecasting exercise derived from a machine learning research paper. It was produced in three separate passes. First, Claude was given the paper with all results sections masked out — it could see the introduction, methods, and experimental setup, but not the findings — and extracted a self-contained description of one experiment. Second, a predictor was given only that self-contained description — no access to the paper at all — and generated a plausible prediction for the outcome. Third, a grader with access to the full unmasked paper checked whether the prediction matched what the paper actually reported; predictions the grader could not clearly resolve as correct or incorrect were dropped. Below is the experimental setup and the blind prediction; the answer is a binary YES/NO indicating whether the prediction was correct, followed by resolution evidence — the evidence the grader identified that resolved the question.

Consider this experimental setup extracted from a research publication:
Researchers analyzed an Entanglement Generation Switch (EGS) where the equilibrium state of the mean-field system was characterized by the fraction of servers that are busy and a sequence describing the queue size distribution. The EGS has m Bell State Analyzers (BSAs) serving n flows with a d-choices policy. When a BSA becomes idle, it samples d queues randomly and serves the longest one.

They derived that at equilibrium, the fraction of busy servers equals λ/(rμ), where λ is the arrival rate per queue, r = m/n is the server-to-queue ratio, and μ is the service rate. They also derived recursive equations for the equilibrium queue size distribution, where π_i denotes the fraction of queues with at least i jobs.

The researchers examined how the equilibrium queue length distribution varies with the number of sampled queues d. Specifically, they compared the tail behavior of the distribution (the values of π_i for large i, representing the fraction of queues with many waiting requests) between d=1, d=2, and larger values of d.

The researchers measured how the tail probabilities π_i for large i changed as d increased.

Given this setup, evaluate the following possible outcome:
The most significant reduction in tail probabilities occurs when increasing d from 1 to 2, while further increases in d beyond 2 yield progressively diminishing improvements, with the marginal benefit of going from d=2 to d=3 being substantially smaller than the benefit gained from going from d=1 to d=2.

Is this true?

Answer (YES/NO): YES